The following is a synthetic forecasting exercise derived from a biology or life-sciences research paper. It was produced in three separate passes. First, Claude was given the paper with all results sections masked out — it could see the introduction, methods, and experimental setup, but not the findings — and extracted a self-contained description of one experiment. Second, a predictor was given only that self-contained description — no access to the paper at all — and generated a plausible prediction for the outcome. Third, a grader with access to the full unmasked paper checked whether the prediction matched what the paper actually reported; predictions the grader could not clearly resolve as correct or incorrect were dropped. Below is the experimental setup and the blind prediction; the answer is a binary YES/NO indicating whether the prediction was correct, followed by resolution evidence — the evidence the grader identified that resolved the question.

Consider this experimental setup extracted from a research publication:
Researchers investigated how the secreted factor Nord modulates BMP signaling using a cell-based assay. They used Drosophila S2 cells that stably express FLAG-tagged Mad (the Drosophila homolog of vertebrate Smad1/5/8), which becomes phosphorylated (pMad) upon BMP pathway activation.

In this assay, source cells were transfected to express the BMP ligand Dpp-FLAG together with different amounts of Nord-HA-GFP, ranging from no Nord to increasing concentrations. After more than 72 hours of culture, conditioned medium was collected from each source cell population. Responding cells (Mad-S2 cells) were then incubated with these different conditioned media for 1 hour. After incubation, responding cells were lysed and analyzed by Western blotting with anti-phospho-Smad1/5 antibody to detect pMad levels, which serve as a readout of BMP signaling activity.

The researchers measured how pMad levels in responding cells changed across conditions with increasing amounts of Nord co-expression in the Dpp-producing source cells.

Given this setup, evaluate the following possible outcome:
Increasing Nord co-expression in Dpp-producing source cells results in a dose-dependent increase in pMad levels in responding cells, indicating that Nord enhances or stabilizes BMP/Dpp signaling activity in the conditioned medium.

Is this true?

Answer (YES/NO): NO